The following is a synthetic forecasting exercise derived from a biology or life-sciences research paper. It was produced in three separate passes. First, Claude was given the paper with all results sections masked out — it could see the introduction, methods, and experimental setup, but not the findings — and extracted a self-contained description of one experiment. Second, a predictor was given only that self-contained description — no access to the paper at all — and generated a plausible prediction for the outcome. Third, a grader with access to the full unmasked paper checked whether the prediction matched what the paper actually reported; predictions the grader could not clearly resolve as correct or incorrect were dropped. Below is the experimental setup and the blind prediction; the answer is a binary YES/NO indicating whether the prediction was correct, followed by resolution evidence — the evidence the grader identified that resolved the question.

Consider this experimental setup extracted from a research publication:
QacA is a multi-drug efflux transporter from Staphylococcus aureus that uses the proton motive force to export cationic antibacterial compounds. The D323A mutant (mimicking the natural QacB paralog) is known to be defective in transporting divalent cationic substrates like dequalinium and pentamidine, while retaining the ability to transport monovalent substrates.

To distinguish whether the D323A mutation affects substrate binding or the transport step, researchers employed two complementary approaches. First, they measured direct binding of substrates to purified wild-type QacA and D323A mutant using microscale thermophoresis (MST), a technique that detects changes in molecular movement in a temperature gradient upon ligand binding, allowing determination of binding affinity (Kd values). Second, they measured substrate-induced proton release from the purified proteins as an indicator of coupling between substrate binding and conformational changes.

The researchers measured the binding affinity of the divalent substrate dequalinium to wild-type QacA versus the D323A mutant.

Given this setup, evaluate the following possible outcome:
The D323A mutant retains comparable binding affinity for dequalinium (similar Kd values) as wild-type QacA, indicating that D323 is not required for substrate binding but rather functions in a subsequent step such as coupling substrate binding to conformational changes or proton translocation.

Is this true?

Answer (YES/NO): YES